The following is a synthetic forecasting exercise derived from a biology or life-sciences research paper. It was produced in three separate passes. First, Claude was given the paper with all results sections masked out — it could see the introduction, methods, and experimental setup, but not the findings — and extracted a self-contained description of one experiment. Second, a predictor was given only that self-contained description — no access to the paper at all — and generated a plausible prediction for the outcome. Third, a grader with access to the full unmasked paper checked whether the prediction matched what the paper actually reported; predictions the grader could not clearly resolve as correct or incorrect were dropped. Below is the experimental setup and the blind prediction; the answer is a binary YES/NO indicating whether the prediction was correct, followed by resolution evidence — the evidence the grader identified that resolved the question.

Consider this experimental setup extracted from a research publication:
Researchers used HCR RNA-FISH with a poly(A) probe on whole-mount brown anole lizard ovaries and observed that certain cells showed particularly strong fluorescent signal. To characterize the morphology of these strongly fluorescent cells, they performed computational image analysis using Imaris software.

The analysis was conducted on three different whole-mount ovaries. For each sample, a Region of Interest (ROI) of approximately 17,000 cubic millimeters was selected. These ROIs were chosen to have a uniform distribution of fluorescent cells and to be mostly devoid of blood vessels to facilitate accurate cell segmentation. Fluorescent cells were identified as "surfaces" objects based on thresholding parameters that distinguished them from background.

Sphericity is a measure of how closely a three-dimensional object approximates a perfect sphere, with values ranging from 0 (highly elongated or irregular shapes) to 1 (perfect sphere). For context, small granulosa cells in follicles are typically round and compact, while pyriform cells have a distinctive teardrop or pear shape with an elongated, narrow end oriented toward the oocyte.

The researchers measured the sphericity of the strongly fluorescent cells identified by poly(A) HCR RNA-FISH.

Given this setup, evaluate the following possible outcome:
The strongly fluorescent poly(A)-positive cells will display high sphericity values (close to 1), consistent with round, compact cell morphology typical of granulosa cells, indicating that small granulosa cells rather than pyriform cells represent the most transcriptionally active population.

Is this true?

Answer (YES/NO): NO